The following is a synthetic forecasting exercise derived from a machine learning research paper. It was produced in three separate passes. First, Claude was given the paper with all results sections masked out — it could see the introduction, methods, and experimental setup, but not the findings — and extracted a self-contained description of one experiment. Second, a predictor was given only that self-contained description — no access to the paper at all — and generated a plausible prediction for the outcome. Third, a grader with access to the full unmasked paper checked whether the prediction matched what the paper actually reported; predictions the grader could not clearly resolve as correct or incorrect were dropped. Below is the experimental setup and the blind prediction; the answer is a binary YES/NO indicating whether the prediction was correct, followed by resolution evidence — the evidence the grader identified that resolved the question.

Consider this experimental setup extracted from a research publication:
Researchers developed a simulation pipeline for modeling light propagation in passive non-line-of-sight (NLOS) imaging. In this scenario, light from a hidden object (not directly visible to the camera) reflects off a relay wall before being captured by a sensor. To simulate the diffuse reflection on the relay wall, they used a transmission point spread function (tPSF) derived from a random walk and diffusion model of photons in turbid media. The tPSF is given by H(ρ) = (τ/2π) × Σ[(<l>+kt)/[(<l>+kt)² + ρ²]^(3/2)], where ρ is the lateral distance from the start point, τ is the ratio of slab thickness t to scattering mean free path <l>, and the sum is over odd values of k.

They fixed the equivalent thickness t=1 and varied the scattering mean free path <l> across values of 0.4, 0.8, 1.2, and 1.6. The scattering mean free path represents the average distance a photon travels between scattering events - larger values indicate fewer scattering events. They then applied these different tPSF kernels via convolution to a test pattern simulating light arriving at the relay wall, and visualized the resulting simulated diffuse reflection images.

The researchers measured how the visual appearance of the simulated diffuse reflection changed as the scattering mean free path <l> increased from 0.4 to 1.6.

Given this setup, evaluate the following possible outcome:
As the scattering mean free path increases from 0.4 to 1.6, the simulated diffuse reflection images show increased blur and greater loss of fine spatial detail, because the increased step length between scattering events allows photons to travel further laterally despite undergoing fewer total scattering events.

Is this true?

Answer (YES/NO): NO